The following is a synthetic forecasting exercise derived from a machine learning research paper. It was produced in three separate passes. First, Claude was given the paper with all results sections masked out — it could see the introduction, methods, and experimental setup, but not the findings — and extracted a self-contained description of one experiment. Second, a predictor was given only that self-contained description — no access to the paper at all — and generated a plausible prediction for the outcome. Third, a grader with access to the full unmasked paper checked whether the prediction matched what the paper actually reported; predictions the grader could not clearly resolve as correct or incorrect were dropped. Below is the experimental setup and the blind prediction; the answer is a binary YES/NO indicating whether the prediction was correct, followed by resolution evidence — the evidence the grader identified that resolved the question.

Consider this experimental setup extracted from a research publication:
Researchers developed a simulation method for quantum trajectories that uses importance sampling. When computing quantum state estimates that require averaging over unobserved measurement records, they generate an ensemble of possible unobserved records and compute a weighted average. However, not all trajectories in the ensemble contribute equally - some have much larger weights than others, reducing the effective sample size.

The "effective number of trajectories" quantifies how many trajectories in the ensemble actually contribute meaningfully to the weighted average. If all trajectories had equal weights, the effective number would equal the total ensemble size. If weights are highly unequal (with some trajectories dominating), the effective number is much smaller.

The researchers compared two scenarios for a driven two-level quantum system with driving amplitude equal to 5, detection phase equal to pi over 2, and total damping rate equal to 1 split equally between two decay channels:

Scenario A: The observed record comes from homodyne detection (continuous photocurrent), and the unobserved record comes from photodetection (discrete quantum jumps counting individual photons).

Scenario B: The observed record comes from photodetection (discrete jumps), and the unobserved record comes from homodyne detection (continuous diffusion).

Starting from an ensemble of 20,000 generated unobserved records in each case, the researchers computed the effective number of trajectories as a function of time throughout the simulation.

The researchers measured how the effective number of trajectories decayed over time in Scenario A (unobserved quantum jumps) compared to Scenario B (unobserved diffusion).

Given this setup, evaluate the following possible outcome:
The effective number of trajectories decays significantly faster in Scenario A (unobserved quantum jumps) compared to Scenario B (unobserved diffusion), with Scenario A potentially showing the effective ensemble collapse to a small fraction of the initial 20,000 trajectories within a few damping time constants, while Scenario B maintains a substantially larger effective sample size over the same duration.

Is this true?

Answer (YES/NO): YES